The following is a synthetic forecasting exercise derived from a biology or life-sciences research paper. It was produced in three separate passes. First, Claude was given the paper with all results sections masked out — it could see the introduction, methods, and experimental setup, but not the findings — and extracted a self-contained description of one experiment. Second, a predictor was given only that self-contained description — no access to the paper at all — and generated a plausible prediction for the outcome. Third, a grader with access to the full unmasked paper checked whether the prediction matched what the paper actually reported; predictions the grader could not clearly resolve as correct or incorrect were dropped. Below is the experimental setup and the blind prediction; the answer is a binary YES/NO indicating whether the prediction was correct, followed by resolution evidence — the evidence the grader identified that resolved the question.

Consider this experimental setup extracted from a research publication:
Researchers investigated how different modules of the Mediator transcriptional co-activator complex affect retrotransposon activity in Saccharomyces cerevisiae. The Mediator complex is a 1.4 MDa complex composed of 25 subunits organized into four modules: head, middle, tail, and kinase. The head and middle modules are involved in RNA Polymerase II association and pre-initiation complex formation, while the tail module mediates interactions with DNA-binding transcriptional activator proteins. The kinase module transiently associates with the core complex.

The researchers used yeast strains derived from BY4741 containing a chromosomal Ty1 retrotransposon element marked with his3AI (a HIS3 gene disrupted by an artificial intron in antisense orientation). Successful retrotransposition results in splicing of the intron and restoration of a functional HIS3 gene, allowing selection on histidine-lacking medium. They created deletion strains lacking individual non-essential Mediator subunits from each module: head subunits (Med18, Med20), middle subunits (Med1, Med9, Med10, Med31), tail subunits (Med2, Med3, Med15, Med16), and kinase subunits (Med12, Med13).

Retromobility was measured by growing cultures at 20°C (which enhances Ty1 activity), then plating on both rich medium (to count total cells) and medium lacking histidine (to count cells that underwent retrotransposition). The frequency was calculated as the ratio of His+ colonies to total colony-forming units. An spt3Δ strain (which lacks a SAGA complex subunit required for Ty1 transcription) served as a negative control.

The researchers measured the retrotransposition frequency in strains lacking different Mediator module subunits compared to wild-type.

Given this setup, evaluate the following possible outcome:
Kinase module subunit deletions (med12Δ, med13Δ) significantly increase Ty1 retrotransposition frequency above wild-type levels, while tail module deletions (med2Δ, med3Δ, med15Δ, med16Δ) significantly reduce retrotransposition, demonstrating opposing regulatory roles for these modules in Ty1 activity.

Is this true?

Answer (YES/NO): NO